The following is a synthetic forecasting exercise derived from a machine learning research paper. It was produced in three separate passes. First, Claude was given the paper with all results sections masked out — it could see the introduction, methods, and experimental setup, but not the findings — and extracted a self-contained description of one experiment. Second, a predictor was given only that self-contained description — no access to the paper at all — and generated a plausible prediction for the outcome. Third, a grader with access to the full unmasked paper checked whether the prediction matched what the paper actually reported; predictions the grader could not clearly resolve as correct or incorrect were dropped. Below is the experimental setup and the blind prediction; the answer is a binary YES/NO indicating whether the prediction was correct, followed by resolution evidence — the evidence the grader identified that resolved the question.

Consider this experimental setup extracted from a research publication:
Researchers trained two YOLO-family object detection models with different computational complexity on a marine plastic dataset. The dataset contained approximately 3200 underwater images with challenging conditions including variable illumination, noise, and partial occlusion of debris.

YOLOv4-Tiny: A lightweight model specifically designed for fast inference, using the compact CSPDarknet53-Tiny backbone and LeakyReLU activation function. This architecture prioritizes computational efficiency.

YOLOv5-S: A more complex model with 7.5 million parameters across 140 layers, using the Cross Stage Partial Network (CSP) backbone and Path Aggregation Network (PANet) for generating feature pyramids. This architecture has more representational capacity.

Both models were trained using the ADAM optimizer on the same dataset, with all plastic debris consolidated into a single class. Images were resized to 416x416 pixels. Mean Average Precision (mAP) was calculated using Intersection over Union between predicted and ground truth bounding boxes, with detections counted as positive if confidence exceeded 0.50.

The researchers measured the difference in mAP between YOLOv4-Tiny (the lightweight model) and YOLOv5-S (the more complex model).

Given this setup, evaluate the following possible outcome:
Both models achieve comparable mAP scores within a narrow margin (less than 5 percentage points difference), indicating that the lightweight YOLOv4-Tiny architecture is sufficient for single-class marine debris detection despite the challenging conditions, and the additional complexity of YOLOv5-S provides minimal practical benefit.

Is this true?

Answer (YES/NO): YES